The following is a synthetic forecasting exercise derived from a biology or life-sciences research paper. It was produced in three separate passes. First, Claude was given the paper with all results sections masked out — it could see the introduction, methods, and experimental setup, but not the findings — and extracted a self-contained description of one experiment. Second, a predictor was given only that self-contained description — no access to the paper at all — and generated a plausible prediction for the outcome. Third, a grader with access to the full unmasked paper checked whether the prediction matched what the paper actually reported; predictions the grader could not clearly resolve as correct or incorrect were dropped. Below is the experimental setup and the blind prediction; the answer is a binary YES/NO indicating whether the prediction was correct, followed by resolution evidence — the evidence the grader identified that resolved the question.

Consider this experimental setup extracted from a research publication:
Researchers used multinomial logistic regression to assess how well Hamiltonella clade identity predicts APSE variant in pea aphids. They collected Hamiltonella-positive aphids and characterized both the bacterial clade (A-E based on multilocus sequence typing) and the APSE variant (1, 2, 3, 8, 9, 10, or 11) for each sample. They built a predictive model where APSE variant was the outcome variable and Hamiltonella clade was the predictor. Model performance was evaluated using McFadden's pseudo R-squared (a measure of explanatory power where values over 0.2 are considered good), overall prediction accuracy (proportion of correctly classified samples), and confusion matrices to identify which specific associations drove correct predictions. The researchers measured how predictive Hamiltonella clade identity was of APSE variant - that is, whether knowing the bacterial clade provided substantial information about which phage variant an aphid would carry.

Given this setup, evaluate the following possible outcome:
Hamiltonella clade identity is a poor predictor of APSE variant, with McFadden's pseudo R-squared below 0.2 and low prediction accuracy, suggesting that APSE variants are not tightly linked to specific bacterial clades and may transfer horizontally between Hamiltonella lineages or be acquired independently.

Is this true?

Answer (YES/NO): NO